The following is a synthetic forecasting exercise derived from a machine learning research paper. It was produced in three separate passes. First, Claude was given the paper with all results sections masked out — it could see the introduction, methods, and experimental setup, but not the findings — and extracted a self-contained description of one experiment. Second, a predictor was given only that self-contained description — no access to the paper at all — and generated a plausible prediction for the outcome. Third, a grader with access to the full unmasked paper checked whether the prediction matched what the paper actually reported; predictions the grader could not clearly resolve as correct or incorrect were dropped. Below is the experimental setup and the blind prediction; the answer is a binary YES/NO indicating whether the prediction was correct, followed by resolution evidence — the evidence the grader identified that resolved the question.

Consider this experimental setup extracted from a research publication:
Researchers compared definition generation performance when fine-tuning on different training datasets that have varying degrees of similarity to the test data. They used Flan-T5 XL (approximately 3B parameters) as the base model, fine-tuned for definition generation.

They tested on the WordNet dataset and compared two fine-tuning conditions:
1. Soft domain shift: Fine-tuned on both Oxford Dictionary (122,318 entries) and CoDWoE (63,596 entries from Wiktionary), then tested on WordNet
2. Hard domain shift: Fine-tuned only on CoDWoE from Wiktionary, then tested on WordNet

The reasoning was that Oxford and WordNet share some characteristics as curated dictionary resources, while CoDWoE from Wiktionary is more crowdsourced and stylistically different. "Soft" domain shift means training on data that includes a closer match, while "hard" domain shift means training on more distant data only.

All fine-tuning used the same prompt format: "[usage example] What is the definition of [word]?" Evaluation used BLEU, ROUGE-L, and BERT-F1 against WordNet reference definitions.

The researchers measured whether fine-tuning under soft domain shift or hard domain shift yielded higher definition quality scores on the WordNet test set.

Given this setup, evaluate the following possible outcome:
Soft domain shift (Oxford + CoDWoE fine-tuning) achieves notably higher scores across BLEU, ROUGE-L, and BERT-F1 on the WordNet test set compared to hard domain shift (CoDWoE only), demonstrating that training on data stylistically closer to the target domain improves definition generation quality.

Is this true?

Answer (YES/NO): YES